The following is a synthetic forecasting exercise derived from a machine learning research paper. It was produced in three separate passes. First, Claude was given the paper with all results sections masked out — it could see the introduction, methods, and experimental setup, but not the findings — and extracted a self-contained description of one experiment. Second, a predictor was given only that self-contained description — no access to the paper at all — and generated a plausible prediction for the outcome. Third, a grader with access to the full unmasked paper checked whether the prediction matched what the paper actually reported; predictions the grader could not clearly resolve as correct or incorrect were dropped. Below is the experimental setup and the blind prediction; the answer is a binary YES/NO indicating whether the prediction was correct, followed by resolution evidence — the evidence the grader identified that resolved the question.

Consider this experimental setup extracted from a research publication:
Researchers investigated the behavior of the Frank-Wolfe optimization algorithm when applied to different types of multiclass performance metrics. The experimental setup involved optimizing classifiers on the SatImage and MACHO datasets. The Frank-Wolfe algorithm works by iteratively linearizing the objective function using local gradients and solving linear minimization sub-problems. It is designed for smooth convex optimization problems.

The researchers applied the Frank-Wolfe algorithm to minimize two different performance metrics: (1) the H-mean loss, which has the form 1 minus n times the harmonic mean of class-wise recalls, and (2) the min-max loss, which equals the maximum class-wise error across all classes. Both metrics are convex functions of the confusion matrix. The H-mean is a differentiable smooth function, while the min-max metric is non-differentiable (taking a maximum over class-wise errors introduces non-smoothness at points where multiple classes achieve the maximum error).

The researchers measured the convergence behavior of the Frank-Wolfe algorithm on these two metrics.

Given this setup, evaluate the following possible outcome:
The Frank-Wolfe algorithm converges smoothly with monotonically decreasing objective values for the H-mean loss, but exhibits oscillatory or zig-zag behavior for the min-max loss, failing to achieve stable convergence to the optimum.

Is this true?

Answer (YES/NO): NO